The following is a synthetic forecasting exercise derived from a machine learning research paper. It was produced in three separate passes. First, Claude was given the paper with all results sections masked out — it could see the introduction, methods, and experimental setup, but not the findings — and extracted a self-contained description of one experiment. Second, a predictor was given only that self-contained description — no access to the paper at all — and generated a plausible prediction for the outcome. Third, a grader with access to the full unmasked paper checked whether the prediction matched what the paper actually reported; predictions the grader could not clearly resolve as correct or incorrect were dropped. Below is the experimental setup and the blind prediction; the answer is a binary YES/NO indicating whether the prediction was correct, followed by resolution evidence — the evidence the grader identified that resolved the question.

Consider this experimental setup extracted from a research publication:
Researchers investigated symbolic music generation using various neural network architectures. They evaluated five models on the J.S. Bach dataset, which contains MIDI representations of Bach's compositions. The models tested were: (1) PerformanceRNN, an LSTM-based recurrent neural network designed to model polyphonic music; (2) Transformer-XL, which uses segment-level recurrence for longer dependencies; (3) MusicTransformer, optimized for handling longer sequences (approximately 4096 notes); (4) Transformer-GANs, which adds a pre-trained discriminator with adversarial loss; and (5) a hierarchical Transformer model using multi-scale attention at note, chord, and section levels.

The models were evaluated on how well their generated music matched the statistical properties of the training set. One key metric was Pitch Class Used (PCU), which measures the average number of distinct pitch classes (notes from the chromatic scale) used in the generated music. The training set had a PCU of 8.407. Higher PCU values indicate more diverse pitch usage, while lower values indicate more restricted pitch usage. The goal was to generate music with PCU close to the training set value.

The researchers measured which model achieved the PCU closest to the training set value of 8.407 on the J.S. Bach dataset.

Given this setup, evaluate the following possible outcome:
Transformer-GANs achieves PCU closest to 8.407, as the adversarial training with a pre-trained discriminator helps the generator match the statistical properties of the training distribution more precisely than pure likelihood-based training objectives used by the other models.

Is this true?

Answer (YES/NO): NO